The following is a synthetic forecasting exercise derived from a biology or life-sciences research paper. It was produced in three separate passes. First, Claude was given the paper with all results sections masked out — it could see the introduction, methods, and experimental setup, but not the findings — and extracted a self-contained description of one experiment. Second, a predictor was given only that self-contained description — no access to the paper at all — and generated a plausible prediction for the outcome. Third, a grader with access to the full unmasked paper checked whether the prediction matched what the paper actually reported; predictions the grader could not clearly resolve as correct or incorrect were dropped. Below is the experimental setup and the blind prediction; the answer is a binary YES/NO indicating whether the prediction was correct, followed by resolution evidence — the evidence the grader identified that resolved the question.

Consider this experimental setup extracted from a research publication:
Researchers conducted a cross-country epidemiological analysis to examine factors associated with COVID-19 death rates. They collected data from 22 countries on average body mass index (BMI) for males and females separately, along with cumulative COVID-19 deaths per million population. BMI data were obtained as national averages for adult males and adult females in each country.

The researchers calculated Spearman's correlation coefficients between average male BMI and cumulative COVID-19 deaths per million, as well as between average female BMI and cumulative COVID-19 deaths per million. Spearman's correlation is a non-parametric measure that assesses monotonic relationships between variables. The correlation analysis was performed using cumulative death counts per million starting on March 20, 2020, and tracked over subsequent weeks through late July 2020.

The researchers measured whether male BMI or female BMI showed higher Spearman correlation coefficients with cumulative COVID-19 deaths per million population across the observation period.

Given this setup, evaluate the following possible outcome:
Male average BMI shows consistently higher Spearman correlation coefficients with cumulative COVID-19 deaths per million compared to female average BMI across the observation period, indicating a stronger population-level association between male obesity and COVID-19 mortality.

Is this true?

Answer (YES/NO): YES